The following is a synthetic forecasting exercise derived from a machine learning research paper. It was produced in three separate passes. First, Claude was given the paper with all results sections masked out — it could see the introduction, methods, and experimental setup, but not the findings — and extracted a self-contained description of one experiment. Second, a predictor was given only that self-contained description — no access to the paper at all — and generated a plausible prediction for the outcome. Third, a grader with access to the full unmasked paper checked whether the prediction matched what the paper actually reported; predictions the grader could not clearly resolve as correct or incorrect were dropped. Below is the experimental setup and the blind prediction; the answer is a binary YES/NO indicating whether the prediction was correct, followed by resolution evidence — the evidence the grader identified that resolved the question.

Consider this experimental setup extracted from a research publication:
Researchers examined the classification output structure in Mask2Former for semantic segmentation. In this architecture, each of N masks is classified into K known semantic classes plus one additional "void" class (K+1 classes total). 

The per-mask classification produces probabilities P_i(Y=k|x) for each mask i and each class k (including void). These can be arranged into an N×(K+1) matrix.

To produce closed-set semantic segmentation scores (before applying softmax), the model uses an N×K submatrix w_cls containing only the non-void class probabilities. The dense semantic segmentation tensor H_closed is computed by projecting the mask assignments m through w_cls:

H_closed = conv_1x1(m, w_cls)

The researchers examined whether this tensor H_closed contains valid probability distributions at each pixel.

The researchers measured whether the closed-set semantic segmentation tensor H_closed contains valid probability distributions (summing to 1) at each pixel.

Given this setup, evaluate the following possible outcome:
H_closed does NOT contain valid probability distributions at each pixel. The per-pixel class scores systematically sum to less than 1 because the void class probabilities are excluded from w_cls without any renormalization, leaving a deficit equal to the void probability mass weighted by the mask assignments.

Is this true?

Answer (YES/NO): NO